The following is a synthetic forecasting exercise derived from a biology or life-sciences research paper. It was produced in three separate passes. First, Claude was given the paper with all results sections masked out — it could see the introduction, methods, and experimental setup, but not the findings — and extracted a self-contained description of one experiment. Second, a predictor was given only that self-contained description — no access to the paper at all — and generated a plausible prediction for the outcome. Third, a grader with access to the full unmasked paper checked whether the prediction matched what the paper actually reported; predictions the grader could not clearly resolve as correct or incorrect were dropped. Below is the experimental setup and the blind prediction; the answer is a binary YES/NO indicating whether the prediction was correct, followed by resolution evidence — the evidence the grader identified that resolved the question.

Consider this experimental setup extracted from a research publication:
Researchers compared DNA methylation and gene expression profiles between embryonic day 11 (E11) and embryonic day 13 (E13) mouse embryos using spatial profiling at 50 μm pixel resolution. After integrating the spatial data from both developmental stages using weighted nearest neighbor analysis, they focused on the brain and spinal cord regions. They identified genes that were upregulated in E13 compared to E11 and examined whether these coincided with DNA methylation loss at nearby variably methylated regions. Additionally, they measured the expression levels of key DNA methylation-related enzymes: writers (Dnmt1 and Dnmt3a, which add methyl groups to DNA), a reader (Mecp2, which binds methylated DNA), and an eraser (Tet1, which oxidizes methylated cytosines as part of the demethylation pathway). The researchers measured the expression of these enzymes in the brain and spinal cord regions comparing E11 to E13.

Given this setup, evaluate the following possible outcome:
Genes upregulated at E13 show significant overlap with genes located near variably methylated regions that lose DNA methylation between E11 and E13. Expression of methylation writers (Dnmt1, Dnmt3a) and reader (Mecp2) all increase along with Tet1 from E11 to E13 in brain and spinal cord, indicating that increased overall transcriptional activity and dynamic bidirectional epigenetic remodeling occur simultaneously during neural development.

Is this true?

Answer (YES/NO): YES